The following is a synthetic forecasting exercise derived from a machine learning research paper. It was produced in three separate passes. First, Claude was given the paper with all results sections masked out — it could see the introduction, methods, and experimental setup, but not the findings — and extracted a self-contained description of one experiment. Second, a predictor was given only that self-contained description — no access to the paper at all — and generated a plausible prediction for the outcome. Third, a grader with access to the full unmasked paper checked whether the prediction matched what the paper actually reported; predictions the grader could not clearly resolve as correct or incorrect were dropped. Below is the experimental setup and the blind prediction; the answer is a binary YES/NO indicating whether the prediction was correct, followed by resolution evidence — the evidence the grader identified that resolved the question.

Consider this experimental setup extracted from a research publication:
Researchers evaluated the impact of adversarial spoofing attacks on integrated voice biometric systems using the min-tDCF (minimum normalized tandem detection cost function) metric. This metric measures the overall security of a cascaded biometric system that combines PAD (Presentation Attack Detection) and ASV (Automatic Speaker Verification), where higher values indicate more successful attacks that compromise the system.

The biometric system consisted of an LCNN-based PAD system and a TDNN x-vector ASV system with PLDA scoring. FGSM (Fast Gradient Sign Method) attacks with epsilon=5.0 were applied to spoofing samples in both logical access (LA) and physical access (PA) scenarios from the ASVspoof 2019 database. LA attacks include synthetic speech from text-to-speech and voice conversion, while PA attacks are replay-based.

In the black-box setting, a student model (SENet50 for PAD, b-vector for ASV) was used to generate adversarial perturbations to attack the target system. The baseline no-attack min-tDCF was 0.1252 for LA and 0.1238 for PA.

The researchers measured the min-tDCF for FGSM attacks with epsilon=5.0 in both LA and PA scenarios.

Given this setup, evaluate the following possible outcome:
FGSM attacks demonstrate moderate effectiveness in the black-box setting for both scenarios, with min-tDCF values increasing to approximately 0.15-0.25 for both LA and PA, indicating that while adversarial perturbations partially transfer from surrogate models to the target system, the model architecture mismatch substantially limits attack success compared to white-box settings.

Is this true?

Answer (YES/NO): NO